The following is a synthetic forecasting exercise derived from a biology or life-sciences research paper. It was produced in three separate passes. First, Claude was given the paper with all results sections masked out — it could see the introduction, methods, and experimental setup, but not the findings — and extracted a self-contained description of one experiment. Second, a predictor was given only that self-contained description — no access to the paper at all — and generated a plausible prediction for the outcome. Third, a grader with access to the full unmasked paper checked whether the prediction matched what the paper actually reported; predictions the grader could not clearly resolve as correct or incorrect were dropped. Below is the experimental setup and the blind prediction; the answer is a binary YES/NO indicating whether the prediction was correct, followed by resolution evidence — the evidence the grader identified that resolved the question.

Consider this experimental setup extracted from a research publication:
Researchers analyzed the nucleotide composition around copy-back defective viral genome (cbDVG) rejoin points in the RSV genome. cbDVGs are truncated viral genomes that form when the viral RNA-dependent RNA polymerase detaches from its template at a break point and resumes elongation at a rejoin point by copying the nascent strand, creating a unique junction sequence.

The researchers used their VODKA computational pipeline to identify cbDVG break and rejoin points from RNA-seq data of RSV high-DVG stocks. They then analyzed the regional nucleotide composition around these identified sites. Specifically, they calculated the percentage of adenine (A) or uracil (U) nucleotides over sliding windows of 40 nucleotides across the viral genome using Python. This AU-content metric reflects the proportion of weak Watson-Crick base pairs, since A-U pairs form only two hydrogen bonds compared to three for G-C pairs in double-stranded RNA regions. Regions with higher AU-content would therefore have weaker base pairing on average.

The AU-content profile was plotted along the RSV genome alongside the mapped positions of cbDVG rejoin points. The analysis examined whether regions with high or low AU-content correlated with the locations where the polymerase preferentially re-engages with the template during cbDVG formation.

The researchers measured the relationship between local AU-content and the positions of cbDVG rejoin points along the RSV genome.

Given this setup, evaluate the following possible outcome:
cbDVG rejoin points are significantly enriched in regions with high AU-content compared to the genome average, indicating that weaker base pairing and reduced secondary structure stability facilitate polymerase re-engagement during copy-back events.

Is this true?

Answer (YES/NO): NO